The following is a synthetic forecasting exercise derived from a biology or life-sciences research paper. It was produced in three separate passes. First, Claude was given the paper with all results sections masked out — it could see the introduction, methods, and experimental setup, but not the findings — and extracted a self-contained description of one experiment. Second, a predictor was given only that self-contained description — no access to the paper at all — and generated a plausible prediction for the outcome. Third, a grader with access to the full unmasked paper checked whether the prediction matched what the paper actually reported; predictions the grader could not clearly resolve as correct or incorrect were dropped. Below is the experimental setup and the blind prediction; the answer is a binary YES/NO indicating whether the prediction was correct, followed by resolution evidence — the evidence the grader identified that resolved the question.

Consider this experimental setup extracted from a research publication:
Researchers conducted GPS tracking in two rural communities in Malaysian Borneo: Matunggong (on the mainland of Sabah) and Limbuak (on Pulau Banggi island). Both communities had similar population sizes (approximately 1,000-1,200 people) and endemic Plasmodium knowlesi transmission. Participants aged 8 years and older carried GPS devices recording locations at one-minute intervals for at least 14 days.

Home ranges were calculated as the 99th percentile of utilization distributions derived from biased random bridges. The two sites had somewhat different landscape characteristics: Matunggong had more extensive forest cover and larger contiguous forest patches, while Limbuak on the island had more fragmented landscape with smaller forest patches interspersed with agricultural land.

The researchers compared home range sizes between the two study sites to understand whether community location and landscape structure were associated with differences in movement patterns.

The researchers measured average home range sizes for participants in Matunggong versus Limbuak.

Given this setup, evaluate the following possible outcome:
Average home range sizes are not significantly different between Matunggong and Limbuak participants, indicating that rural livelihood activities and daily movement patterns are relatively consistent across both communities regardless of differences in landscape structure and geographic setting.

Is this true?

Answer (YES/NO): NO